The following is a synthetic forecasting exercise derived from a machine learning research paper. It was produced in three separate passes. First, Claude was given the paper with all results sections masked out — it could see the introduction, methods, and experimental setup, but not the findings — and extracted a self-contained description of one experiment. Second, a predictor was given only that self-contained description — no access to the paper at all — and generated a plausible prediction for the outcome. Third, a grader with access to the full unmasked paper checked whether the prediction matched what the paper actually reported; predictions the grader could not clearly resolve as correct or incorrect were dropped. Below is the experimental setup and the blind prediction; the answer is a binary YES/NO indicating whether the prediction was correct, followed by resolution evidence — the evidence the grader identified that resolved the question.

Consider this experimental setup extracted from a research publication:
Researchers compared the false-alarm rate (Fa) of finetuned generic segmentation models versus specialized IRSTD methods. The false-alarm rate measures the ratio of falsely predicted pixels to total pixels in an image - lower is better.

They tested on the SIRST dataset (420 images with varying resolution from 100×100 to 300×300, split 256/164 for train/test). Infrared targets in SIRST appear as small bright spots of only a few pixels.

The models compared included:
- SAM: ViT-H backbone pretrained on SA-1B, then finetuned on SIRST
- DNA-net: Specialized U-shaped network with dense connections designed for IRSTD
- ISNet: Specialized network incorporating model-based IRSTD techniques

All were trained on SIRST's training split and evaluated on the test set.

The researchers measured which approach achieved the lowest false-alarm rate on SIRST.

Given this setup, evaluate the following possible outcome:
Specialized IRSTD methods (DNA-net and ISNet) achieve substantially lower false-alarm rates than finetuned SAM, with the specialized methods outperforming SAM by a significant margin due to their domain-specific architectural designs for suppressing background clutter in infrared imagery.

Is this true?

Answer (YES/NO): YES